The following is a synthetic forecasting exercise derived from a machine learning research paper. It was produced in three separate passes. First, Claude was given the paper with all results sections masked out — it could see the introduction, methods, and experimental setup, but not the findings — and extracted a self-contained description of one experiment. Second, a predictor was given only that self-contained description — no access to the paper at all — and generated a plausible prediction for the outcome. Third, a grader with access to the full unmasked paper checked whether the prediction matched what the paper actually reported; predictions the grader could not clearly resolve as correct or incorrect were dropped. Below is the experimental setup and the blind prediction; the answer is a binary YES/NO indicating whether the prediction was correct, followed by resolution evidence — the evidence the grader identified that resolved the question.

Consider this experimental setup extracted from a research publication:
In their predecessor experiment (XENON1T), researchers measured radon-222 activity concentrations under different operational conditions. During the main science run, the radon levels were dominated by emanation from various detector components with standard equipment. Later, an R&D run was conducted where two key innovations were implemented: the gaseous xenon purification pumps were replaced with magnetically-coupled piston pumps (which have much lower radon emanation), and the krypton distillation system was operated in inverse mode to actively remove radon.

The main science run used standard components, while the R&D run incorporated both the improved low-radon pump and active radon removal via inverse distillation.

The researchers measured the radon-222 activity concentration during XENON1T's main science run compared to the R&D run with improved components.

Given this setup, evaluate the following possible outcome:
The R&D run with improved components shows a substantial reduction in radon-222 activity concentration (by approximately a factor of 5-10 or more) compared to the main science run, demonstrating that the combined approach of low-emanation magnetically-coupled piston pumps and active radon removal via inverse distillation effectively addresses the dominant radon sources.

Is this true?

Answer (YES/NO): NO